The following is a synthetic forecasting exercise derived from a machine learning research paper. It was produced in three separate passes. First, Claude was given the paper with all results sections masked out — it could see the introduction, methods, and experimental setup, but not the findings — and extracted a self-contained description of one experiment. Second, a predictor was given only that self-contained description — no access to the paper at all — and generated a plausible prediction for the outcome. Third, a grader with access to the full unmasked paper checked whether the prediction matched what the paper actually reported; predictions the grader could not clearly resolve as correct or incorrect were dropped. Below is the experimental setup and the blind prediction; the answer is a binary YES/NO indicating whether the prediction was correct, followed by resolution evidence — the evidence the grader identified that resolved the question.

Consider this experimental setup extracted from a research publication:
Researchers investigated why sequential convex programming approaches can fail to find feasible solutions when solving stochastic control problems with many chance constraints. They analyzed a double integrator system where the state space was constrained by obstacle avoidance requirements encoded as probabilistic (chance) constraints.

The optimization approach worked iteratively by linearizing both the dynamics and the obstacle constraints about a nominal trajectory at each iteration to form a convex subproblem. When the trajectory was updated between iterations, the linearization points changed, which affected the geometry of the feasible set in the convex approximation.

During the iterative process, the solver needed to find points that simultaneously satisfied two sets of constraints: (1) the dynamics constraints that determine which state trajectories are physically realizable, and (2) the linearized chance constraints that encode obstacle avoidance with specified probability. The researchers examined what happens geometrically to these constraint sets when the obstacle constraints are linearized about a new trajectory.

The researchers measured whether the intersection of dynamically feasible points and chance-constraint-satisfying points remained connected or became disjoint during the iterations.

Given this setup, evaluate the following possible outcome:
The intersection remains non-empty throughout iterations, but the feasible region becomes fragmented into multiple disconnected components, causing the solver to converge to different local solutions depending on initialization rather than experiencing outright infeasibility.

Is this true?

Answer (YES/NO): NO